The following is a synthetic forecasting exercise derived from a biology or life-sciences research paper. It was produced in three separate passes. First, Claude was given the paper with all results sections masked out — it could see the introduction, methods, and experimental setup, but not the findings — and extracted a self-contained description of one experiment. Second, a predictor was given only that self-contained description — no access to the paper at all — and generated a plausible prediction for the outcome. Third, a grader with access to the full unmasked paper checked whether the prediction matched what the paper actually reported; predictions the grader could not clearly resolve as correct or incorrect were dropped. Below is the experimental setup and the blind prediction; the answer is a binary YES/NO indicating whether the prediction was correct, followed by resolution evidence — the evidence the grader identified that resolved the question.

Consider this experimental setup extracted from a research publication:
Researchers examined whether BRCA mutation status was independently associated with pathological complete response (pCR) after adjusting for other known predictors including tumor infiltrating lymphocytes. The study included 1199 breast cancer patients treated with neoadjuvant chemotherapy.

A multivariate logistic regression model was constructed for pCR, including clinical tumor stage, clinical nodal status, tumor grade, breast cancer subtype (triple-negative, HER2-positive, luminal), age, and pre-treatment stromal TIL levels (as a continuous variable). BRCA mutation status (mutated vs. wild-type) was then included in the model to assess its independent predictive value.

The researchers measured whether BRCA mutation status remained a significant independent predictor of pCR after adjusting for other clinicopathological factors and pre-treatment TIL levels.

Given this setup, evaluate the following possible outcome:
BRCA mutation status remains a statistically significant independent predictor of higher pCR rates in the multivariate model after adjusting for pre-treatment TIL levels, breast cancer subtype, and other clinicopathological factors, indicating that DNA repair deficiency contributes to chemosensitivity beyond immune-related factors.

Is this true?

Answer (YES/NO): NO